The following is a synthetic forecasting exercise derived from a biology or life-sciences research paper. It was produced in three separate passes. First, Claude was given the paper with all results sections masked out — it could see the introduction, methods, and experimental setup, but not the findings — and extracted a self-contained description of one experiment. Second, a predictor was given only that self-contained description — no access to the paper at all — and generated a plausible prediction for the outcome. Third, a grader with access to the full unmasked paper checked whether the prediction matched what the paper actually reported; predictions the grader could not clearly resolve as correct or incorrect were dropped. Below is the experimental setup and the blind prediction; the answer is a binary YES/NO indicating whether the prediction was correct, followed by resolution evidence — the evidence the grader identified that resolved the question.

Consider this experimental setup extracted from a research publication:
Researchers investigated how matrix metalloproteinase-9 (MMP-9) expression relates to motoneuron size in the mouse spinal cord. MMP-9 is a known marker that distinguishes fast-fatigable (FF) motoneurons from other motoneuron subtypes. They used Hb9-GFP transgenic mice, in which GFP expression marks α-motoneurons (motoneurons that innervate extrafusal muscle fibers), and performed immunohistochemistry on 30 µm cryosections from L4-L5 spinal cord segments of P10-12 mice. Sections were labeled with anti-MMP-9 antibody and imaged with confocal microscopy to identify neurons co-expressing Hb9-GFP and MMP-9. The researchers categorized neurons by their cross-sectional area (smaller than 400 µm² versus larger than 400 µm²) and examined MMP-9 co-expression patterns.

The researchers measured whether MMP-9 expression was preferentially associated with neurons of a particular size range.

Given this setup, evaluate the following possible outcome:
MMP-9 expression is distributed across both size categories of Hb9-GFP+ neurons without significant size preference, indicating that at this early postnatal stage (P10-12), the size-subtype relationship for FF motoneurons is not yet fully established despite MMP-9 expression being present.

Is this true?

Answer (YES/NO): NO